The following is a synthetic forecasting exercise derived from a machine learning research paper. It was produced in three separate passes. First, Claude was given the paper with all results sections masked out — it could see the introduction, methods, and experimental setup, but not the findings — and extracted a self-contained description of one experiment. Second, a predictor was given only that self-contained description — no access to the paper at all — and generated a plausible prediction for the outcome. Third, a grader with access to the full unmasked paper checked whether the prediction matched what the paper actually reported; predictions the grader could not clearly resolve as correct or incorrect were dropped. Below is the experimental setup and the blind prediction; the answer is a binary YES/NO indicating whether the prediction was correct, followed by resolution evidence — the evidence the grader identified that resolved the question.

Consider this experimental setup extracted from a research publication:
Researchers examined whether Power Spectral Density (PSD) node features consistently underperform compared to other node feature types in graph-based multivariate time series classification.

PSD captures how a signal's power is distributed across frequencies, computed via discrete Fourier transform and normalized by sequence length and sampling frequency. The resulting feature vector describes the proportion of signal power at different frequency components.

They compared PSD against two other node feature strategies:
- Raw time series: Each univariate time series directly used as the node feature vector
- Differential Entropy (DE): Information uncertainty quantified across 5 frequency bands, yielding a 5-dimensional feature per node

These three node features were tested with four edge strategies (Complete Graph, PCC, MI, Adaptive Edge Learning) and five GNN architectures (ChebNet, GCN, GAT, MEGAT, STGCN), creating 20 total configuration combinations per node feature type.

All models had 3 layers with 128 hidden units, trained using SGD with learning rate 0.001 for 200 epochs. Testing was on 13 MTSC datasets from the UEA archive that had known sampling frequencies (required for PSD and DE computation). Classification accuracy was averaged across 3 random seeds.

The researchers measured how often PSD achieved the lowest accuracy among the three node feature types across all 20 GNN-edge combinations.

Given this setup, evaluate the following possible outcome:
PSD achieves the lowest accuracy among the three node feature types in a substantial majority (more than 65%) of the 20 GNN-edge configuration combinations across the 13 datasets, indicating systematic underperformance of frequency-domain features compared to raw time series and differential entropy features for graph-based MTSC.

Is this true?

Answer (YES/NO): YES